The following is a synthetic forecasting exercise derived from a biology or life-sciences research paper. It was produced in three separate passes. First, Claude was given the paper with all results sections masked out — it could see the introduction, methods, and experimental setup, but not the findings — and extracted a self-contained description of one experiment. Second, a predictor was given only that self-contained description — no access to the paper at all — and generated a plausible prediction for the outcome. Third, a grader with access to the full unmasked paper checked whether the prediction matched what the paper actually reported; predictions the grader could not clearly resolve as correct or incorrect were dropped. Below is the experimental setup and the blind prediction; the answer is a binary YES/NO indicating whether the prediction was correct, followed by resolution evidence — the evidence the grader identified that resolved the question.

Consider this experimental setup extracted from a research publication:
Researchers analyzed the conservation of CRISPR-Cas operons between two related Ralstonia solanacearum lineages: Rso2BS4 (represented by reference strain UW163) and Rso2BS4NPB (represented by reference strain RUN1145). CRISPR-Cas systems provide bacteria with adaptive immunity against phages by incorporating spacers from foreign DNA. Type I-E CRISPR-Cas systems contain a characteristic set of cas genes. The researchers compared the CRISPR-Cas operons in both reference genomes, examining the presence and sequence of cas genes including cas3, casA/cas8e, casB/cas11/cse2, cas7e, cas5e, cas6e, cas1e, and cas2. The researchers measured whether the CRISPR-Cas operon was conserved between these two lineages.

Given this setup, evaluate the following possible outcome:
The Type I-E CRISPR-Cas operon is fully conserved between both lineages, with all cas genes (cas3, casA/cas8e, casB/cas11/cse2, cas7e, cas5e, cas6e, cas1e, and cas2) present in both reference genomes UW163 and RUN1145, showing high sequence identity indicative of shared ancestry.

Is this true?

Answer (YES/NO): YES